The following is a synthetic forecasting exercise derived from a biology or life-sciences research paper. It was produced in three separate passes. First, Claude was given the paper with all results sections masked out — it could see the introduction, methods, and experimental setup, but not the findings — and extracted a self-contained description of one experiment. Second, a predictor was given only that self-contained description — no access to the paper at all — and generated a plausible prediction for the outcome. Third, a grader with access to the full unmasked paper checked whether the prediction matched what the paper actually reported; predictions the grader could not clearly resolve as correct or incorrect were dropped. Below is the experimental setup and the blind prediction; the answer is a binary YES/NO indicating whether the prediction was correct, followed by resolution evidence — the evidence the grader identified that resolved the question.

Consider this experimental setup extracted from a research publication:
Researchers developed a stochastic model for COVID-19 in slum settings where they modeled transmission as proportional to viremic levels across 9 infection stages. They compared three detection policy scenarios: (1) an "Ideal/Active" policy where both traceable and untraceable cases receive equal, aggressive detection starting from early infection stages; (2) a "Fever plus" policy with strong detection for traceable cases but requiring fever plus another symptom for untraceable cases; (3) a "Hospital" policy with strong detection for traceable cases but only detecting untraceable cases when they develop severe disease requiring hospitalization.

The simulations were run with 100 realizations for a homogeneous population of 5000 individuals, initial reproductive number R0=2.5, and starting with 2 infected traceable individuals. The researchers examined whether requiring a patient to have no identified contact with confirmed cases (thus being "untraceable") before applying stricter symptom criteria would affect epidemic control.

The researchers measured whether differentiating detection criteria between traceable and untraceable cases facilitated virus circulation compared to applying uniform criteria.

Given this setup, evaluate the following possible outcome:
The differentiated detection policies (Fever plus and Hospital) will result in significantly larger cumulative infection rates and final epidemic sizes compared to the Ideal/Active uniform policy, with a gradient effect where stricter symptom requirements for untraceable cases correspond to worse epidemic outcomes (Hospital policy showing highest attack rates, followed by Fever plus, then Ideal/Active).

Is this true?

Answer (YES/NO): YES